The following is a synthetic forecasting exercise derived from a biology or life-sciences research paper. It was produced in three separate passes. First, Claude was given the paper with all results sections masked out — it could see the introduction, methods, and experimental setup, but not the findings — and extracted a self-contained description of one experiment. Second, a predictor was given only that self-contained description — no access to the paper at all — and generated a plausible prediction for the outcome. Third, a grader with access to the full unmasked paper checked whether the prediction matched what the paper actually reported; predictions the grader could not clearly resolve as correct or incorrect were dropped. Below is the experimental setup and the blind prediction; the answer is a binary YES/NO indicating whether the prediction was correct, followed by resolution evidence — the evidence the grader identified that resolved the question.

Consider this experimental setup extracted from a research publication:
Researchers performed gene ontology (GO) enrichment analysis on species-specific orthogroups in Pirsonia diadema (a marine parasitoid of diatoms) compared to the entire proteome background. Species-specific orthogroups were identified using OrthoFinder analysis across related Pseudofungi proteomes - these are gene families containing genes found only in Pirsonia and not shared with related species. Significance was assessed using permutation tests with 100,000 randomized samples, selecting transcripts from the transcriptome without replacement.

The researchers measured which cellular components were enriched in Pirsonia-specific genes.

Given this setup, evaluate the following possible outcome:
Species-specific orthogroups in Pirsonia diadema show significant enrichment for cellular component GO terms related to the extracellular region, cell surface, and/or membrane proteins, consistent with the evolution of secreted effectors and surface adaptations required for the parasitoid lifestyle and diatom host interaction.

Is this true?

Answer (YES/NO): YES